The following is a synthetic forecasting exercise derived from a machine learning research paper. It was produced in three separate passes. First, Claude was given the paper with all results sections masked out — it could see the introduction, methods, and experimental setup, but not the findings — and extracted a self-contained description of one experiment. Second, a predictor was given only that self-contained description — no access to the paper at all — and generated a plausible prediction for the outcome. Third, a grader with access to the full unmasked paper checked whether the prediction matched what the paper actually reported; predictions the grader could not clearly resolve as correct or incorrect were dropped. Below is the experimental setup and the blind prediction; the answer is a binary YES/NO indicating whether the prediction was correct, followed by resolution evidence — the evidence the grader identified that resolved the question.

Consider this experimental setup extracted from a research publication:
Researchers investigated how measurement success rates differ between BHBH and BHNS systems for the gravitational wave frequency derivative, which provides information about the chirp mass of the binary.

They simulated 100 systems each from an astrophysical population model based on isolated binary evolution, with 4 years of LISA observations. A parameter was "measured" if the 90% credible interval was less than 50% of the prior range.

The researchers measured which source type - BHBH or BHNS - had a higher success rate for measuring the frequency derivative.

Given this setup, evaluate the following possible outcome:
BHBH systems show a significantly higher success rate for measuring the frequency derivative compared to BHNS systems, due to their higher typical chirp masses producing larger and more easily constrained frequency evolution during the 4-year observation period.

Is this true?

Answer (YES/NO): NO